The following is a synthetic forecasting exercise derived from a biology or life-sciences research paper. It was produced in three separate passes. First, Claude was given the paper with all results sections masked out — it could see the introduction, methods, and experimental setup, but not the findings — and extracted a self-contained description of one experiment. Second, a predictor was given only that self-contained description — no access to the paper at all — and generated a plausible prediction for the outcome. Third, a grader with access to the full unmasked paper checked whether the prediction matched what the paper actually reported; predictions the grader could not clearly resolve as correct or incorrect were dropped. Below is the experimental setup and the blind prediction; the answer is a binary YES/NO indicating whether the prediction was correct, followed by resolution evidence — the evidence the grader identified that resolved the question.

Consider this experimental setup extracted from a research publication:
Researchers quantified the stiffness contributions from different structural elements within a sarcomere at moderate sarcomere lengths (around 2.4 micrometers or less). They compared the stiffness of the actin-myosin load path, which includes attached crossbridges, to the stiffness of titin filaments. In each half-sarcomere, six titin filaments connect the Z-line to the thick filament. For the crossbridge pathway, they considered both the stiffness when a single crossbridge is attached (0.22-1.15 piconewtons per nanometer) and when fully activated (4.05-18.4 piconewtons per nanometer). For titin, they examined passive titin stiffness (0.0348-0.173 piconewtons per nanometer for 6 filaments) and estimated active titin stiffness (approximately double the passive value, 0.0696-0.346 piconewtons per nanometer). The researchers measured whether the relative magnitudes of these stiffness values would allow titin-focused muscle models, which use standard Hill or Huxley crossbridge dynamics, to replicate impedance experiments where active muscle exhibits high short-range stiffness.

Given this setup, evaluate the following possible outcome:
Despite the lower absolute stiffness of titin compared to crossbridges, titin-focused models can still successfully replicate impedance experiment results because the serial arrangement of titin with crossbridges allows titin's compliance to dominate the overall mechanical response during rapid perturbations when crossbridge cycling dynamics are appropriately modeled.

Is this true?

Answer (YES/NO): NO